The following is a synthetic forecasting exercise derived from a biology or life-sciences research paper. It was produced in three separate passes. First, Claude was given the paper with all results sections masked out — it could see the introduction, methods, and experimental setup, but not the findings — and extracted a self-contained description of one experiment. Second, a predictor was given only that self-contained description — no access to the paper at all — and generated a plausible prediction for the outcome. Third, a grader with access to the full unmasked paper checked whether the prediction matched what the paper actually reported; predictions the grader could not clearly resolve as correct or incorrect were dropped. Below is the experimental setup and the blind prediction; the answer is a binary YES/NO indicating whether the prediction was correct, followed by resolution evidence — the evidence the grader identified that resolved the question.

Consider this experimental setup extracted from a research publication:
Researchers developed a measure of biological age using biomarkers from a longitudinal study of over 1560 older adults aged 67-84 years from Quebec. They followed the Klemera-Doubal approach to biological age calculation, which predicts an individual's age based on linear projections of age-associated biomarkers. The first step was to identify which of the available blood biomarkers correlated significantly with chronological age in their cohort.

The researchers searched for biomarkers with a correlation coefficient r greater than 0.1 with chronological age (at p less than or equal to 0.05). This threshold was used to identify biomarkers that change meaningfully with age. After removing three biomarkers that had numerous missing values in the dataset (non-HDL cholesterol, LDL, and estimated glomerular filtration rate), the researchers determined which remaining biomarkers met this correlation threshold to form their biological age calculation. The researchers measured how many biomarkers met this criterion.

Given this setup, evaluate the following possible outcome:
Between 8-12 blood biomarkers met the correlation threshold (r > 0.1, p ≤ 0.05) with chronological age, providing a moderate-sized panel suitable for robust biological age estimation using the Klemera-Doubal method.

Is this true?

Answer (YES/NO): NO